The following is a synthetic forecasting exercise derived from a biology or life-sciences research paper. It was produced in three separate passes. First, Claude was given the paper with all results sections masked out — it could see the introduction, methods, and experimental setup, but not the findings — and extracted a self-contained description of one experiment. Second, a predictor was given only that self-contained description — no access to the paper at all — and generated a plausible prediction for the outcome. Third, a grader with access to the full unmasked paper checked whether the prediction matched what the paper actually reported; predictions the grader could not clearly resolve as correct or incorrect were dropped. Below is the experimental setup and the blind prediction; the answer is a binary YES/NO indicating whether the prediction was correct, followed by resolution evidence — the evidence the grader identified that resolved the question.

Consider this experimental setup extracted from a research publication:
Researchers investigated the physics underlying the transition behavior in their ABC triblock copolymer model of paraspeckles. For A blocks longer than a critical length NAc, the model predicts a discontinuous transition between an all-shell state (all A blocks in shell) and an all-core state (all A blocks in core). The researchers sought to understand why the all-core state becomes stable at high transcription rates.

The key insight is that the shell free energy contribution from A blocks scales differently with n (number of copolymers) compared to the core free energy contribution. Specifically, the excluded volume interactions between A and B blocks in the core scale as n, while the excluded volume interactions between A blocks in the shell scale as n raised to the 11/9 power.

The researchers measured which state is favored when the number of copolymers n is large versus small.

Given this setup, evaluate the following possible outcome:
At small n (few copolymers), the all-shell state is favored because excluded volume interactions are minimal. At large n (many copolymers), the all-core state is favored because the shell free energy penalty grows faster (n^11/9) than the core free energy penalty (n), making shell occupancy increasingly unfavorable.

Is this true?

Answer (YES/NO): YES